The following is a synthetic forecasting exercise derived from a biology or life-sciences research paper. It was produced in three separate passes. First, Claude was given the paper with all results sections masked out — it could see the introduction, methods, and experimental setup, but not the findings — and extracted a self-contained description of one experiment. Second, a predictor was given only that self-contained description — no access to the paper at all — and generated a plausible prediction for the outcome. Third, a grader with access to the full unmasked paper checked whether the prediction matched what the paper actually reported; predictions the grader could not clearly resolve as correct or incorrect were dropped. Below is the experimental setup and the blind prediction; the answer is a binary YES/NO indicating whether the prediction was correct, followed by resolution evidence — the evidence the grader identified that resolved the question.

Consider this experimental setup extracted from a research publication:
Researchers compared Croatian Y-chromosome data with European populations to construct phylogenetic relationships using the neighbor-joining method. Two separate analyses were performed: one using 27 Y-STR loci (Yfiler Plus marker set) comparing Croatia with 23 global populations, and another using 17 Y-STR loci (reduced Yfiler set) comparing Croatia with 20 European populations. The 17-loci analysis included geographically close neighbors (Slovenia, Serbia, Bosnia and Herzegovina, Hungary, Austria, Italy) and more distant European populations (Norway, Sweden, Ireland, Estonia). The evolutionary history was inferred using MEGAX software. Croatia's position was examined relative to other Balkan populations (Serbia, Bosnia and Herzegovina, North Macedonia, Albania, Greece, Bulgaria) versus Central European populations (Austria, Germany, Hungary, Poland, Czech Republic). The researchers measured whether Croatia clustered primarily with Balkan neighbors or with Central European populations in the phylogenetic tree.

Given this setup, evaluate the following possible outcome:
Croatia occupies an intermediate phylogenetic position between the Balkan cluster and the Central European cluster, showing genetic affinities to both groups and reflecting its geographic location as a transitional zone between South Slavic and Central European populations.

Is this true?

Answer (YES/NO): NO